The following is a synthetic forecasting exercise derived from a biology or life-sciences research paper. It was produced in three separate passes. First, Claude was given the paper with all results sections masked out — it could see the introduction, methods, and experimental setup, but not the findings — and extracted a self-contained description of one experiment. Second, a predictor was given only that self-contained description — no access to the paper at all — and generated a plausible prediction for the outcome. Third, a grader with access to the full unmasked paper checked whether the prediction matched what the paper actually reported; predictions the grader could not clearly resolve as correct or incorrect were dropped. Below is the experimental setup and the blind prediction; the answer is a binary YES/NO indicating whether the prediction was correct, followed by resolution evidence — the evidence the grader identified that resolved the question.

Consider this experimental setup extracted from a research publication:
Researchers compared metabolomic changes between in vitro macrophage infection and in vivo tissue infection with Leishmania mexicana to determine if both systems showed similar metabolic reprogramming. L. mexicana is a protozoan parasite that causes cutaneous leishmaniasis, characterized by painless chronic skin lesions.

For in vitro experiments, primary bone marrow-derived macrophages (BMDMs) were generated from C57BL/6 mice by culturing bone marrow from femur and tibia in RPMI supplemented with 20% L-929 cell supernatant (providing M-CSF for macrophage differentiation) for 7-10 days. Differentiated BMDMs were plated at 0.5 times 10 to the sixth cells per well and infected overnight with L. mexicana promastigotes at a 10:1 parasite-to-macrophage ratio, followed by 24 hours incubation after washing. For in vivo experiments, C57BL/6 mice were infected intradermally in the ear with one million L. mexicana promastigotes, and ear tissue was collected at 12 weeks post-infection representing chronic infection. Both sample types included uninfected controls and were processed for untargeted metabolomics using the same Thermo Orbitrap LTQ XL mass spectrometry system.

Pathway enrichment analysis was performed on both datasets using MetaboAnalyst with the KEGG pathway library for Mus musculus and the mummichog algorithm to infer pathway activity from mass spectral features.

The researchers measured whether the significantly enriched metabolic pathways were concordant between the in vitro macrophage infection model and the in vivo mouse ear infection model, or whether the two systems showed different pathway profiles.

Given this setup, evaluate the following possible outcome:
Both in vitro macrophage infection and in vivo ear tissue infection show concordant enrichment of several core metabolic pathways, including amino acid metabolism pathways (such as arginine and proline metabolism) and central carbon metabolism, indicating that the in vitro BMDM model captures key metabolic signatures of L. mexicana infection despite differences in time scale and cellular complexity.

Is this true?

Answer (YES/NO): NO